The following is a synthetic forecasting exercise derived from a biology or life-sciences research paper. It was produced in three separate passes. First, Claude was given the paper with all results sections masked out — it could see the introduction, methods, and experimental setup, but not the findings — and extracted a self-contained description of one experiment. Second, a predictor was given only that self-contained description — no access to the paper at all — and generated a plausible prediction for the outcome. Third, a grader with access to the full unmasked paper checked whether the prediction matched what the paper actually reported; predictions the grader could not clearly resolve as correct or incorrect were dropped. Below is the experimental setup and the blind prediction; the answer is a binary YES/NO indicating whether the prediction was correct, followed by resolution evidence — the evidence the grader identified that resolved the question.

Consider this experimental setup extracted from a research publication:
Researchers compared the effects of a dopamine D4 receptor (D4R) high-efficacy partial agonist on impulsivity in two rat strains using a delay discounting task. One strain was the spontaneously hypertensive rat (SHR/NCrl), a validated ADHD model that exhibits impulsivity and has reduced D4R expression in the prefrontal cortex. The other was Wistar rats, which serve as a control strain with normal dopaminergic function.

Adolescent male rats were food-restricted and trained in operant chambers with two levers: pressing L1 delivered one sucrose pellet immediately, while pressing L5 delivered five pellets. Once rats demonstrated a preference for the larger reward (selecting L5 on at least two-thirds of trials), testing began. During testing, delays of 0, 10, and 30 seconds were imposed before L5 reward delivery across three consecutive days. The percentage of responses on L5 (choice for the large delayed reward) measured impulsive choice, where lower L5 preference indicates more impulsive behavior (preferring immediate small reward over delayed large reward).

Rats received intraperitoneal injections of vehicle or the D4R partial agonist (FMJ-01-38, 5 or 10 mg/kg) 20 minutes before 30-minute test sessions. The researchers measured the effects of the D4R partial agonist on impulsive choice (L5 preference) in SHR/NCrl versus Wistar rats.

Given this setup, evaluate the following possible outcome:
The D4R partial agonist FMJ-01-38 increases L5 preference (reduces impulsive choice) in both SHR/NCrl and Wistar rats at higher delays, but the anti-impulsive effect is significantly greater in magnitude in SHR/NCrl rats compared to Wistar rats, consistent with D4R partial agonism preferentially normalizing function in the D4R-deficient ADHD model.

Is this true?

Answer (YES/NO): NO